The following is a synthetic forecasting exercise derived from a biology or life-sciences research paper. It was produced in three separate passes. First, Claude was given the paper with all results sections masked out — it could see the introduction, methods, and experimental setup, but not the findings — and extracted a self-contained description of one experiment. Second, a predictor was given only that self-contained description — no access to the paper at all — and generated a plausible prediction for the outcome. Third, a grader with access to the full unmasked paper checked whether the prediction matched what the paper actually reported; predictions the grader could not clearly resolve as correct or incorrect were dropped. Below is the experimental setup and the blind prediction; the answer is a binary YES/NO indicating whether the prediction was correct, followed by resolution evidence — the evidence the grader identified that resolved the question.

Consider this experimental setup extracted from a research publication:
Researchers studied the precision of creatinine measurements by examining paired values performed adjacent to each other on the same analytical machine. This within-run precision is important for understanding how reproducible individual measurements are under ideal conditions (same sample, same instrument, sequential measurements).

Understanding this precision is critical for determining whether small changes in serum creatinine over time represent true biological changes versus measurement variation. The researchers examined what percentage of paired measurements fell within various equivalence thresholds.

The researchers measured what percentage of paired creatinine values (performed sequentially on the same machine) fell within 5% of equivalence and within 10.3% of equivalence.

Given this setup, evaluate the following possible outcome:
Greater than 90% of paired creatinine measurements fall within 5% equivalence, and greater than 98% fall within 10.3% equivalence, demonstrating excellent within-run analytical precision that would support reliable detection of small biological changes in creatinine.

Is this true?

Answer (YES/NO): NO